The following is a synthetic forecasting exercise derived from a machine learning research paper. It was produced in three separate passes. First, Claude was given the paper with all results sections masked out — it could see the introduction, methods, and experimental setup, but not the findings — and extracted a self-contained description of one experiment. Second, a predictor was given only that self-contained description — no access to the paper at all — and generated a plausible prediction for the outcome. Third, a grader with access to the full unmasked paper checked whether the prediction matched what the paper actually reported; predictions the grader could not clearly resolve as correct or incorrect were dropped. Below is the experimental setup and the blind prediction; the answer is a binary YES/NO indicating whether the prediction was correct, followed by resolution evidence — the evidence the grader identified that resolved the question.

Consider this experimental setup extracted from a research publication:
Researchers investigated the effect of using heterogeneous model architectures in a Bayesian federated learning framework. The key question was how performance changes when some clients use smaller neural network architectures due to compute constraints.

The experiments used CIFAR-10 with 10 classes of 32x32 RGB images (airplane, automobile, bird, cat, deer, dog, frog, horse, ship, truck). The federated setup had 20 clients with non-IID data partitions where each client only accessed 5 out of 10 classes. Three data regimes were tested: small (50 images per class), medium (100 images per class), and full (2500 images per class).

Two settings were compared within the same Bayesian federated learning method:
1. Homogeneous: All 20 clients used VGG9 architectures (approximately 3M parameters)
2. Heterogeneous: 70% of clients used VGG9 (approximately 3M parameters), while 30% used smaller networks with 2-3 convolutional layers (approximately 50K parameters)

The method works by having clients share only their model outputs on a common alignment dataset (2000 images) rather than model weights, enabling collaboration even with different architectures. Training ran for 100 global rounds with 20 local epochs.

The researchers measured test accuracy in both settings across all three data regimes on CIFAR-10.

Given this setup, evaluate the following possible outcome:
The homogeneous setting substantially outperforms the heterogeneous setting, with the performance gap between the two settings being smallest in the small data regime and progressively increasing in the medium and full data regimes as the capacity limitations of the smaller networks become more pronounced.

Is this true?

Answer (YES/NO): NO